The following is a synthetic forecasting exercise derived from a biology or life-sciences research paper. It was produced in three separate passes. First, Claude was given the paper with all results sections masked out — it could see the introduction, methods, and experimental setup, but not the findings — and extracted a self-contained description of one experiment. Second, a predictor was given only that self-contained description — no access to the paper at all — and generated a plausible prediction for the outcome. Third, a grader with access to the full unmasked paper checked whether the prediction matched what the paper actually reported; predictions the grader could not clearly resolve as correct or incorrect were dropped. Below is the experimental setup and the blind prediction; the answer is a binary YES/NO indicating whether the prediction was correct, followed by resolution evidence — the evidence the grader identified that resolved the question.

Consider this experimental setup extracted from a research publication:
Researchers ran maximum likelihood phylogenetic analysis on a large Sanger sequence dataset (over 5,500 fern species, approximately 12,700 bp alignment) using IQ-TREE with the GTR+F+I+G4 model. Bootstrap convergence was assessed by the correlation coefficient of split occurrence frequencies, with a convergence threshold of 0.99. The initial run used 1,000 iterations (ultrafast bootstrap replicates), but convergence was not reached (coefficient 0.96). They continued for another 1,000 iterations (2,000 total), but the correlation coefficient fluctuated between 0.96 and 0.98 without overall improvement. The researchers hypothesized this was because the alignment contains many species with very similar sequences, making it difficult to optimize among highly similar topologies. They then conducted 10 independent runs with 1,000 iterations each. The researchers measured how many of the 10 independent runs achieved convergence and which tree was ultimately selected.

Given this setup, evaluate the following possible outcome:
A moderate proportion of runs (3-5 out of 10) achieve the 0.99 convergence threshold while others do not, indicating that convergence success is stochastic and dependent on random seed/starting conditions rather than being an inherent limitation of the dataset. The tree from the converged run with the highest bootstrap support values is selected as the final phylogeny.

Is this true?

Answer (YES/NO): NO